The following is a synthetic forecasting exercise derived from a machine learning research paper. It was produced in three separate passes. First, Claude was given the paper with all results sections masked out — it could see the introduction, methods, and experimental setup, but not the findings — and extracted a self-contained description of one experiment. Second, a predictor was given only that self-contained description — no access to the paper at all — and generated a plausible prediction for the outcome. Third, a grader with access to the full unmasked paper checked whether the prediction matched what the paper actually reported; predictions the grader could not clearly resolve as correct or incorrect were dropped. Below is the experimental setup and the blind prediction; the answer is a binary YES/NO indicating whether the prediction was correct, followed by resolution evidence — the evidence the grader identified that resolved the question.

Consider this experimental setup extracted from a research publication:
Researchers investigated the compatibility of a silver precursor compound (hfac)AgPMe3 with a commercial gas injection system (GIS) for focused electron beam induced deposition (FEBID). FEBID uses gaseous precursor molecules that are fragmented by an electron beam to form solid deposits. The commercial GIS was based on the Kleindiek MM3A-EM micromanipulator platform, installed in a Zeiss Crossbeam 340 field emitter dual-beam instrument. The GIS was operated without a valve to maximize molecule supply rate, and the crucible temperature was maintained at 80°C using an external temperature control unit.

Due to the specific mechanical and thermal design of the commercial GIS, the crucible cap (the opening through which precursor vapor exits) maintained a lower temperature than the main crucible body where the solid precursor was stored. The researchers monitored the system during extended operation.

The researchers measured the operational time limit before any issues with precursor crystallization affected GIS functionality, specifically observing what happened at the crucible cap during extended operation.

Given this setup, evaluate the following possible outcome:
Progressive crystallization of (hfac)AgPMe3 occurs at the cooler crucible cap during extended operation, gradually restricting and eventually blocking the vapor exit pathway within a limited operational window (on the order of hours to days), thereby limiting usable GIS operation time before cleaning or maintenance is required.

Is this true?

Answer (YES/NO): YES